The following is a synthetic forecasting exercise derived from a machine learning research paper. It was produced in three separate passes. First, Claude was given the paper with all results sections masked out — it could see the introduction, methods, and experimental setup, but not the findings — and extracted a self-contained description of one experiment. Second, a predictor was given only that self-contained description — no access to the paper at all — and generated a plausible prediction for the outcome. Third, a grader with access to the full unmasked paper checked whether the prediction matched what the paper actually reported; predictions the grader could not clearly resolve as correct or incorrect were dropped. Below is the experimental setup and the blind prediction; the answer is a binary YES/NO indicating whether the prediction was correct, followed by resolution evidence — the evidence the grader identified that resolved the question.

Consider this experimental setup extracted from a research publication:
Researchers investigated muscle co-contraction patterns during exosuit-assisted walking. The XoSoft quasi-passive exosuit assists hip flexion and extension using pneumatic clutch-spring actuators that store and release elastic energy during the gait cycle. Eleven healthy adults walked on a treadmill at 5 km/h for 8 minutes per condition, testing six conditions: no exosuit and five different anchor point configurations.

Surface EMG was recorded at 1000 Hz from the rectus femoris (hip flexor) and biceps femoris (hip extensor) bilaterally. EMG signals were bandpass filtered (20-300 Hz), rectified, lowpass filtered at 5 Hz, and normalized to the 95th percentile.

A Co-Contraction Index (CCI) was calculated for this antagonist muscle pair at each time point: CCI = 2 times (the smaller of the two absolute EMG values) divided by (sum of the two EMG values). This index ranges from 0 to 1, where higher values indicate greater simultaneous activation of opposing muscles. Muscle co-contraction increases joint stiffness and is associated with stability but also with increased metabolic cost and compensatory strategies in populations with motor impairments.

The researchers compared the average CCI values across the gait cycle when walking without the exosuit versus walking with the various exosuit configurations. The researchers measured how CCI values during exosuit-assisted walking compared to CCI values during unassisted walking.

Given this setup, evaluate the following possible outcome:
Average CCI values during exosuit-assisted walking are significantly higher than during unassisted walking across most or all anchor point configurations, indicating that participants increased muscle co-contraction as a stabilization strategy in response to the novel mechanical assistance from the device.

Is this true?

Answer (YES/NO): NO